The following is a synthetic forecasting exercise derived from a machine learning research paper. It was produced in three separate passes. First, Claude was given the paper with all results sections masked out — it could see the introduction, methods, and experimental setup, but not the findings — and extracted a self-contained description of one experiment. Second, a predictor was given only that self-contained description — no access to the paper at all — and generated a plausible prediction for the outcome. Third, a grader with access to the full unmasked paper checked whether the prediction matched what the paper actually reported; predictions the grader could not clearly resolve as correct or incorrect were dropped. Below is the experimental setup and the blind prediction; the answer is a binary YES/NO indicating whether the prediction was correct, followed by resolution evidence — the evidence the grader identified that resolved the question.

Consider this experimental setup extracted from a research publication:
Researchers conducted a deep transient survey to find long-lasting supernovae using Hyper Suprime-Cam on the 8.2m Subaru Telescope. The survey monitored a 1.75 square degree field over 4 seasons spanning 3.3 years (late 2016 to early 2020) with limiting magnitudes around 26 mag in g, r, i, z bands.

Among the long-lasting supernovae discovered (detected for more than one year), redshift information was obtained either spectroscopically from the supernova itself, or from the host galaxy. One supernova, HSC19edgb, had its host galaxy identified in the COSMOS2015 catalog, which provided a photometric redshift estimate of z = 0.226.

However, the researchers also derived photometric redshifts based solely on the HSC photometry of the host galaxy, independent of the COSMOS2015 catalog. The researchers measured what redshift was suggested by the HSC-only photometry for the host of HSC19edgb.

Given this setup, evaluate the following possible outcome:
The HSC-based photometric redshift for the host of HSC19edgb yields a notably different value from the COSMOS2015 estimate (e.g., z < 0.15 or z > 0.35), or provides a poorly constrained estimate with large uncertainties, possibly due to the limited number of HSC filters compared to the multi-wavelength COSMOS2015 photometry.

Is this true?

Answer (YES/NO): YES